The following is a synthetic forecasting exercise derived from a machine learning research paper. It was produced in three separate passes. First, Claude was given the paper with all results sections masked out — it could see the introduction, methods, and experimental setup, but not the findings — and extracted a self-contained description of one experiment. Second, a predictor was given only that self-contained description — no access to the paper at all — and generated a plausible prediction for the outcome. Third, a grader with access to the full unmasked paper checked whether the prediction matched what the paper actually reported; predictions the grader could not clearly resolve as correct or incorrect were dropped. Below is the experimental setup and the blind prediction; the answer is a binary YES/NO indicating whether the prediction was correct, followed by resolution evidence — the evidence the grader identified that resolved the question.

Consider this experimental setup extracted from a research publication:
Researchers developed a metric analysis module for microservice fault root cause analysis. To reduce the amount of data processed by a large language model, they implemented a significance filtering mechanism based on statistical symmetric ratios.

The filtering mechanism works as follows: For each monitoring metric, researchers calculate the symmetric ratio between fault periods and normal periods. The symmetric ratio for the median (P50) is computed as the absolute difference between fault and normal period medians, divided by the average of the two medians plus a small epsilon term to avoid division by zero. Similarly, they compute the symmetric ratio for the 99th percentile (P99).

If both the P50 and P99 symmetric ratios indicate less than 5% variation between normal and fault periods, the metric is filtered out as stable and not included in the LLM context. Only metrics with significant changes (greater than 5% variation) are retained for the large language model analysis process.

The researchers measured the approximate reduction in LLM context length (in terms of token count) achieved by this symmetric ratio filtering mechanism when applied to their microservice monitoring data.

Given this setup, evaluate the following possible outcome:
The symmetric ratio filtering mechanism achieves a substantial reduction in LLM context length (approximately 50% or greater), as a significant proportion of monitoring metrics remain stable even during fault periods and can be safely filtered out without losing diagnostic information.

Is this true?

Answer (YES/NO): YES